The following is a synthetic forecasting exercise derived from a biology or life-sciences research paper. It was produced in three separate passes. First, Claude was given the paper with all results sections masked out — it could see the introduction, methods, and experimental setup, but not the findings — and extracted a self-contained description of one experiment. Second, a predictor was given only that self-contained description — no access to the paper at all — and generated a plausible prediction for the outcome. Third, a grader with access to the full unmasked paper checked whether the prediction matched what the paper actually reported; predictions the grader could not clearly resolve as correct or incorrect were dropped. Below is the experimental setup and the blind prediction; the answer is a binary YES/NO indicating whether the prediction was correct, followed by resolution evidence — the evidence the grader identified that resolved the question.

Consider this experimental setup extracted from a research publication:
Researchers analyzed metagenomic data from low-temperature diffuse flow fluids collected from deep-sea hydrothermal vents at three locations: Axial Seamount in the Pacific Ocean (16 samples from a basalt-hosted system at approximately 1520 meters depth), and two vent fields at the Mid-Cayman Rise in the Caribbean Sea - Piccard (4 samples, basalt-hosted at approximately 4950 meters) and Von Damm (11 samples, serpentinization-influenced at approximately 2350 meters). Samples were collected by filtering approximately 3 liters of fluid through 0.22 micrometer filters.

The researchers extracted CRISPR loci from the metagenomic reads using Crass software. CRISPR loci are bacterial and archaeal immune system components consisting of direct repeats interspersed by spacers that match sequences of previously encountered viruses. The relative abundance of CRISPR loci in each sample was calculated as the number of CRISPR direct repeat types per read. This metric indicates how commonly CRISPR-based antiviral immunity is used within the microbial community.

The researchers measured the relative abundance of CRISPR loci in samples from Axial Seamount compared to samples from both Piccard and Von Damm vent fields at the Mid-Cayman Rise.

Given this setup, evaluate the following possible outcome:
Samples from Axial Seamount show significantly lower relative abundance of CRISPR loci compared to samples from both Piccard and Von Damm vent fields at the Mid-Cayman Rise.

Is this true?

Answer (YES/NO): NO